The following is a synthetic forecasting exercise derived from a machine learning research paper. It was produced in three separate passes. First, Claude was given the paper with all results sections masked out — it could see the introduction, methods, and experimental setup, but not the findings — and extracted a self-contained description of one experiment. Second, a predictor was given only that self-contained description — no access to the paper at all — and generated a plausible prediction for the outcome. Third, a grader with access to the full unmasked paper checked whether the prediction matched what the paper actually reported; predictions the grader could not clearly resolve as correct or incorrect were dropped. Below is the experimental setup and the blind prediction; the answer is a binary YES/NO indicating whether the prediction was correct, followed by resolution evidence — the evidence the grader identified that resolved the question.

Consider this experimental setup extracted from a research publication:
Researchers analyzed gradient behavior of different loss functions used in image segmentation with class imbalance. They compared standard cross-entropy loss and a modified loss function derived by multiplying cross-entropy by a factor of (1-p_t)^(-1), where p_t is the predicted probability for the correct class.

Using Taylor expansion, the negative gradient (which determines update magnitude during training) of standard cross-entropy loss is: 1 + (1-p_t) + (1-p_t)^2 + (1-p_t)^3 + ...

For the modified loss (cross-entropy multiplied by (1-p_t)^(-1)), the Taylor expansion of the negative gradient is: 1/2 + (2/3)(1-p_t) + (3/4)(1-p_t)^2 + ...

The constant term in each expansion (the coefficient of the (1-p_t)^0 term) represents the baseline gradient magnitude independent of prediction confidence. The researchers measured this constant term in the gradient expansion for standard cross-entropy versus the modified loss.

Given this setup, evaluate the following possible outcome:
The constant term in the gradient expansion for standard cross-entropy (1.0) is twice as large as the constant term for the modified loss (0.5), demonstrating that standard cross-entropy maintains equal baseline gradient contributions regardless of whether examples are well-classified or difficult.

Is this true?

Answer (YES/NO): YES